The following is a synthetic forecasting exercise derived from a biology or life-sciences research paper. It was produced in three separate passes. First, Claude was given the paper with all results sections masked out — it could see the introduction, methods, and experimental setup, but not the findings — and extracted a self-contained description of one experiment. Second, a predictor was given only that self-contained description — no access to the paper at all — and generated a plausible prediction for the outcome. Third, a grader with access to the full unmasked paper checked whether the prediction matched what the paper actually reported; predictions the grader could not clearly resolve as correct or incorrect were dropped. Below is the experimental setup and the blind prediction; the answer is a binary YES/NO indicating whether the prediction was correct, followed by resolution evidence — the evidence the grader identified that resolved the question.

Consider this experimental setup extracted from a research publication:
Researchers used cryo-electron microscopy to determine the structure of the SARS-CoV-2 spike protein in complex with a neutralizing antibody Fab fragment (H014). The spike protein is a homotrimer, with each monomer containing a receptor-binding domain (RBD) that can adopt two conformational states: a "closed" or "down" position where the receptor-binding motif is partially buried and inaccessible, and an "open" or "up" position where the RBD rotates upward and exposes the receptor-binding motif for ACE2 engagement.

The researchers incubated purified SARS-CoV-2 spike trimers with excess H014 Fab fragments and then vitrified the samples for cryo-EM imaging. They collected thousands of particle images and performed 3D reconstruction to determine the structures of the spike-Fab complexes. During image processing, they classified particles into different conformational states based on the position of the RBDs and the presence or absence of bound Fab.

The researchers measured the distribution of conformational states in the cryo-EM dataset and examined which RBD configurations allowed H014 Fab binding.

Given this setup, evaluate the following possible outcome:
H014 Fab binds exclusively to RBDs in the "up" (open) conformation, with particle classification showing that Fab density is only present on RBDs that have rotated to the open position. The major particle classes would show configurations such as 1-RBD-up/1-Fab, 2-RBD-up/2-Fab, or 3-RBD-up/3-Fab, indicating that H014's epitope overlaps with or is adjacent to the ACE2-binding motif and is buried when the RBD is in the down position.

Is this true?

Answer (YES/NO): YES